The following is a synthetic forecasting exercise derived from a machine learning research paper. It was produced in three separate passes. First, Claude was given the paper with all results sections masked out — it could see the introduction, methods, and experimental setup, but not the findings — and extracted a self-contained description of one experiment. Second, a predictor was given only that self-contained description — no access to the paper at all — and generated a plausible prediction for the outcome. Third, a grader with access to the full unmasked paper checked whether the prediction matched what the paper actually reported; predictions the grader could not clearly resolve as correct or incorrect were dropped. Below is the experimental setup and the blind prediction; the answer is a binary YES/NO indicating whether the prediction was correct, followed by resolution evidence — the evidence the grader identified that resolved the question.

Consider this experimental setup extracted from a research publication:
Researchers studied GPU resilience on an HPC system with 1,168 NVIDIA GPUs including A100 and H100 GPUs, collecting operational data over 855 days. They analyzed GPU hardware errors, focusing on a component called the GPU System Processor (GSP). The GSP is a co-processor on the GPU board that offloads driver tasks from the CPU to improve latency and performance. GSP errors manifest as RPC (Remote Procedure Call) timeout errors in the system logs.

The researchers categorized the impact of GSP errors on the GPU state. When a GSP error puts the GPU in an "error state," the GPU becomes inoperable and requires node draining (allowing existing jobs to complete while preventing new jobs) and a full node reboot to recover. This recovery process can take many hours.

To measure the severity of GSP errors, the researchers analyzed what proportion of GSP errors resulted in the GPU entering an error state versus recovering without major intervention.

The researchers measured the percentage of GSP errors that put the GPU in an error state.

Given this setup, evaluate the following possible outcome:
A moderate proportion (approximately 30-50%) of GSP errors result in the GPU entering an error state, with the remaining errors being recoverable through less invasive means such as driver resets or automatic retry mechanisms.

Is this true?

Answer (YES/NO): NO